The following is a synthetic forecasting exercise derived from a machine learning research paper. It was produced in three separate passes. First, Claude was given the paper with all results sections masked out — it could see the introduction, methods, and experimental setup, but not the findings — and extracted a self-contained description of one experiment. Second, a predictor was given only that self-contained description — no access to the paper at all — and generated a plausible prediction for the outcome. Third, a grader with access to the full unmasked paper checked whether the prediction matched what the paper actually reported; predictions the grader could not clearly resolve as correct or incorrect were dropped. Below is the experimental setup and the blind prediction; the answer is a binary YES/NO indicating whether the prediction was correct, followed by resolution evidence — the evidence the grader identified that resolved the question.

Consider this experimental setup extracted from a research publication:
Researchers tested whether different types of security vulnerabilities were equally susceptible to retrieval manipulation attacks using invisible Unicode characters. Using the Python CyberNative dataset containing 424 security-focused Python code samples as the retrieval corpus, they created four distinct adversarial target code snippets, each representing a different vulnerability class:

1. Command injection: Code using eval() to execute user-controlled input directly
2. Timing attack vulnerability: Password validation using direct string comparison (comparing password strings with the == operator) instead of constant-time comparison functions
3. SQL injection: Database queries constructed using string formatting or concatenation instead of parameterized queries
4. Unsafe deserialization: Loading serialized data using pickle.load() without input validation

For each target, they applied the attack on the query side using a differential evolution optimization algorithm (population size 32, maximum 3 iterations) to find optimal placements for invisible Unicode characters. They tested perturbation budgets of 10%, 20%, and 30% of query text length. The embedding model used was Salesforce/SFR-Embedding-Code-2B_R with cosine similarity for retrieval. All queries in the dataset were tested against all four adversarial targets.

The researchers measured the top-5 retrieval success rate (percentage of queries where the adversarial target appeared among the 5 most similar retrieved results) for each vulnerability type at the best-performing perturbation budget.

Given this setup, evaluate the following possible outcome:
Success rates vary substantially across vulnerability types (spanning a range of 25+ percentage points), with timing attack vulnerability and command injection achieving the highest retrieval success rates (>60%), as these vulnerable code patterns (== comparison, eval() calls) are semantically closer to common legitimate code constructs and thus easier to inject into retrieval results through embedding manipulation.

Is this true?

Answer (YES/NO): NO